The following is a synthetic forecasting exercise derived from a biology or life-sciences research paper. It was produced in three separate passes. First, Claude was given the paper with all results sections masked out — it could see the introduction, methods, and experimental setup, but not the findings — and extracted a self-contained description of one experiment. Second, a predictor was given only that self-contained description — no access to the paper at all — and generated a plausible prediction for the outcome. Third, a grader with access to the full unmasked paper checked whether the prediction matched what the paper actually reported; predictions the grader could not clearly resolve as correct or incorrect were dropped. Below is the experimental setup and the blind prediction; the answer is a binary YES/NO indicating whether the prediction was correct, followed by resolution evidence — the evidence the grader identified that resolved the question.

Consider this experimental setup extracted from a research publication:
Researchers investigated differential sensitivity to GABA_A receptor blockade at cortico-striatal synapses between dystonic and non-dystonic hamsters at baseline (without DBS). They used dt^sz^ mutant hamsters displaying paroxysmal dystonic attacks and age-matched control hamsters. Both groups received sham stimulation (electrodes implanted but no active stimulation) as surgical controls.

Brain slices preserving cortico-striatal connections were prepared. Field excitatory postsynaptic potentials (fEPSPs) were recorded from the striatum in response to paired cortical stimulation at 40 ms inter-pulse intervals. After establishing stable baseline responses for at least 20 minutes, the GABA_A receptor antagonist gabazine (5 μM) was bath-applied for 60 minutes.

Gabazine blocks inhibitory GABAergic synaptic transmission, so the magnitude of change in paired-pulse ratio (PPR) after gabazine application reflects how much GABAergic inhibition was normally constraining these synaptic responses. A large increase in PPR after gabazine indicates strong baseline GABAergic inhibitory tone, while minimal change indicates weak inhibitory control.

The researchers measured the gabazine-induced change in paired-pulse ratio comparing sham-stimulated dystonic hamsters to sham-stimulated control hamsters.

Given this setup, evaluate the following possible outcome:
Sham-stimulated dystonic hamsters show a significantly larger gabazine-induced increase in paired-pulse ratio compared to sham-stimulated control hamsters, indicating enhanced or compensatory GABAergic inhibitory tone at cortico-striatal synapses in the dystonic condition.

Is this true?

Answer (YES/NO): NO